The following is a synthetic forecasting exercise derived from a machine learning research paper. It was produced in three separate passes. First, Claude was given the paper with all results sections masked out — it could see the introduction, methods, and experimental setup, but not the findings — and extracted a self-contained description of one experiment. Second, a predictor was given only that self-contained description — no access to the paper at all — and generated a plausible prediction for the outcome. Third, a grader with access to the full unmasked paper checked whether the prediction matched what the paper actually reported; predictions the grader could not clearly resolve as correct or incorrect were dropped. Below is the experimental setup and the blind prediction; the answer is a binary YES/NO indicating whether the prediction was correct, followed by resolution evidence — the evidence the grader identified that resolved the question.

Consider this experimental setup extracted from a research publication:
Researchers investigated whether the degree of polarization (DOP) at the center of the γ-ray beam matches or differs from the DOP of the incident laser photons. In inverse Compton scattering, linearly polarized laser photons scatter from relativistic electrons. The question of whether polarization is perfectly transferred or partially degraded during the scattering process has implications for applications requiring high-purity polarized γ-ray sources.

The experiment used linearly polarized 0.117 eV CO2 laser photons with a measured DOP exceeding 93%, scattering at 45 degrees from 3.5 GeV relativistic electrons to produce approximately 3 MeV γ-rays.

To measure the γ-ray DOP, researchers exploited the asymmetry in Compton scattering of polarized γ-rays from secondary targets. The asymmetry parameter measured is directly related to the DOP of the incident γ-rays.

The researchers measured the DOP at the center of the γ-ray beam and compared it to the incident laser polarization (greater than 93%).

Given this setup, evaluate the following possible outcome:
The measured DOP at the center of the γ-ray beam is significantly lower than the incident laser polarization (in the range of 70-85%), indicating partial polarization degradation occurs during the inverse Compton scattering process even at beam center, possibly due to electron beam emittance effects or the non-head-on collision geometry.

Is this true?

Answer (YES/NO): NO